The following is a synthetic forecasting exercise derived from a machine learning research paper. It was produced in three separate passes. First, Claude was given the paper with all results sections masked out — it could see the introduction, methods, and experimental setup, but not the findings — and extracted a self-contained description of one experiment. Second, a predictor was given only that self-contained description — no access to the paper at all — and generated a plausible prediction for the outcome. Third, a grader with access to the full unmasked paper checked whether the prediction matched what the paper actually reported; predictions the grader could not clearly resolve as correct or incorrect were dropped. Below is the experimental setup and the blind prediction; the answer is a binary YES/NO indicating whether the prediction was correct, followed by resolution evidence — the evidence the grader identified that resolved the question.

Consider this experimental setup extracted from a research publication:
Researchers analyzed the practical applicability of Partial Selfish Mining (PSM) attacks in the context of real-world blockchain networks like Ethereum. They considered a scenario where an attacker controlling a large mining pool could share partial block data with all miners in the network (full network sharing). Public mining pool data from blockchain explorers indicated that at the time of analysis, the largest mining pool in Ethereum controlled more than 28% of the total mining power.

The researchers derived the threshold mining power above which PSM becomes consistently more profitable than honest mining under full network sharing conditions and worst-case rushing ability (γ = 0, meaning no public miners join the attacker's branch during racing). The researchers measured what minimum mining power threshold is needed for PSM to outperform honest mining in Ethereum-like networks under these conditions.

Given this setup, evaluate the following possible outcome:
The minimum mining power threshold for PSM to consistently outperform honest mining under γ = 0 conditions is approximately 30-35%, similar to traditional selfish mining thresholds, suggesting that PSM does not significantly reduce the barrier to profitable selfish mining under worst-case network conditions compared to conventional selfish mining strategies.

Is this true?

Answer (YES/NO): NO